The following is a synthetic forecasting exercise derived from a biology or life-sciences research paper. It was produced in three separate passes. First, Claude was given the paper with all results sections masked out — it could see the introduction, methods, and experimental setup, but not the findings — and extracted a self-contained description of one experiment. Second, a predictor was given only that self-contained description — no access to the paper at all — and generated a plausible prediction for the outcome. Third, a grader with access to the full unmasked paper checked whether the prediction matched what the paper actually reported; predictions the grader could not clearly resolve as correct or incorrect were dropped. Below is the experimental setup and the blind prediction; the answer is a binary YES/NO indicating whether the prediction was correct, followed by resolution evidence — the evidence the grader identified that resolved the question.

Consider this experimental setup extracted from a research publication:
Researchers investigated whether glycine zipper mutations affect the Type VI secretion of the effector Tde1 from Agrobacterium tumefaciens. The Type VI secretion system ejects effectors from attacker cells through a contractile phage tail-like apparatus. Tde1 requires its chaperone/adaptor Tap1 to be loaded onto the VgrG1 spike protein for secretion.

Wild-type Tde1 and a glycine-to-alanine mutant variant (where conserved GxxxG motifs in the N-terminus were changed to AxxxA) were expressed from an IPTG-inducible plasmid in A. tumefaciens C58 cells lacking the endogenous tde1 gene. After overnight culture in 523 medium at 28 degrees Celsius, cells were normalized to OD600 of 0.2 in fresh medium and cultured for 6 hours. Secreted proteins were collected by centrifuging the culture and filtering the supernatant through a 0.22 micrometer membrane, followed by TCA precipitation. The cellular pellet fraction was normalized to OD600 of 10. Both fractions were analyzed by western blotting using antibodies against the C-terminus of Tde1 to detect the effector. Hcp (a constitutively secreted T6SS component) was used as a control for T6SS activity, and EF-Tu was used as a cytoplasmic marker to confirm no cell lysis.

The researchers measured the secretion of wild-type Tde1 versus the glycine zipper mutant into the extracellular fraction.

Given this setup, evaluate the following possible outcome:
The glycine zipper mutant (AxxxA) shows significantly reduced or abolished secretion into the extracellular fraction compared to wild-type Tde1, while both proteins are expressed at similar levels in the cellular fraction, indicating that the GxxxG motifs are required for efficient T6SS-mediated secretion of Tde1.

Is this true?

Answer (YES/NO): NO